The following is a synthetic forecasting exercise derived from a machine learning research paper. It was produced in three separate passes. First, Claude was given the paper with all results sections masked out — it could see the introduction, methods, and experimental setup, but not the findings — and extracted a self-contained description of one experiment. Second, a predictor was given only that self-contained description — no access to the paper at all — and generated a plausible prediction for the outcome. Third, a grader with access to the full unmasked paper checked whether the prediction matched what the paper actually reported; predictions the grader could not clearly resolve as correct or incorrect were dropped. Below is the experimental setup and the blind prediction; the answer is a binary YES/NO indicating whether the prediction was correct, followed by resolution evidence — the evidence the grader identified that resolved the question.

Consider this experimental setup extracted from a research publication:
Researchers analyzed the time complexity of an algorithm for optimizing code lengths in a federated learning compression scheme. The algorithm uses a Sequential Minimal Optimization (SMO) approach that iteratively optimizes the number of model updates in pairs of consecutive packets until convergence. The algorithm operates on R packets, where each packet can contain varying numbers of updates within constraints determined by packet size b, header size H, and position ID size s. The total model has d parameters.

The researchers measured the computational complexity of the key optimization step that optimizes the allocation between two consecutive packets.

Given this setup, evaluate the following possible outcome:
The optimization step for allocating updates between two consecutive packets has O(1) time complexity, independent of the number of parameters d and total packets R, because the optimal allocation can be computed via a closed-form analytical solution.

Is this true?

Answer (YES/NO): NO